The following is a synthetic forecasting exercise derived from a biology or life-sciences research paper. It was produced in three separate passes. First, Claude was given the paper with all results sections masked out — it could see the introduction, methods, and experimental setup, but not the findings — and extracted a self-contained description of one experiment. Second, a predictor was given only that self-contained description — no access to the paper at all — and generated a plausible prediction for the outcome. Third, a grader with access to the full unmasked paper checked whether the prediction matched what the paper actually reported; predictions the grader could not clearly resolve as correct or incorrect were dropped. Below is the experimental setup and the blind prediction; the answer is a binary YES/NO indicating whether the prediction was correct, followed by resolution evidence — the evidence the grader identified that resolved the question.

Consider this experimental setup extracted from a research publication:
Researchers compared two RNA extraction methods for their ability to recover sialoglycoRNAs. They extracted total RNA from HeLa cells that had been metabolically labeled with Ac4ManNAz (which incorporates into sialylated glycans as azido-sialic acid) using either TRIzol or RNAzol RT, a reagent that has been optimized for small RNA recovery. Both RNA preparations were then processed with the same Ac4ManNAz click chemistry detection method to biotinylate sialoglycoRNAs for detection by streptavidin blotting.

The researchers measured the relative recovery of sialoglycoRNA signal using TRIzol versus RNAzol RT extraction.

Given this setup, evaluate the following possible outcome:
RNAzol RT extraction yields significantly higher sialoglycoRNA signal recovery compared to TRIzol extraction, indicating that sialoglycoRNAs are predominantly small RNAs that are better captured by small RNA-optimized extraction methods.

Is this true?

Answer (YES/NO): YES